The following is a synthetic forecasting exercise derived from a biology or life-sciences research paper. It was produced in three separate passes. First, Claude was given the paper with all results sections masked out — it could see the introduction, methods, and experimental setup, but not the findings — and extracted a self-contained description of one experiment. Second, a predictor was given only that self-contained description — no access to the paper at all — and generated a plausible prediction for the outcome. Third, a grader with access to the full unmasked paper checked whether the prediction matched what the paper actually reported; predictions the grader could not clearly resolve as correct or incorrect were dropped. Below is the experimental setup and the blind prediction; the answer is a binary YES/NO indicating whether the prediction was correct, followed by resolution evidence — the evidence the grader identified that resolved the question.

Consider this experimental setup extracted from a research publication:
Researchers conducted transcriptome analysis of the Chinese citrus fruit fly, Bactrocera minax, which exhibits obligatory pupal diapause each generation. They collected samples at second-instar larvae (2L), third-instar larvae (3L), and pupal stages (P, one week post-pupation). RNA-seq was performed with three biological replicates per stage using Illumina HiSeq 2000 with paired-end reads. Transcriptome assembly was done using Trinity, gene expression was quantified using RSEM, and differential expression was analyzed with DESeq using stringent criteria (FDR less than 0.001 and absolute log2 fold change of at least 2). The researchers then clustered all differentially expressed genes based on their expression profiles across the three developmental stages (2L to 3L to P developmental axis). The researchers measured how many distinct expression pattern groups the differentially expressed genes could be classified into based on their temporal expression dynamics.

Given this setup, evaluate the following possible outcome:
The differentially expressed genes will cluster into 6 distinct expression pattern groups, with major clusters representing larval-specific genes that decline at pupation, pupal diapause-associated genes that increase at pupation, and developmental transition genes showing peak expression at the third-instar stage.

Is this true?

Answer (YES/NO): YES